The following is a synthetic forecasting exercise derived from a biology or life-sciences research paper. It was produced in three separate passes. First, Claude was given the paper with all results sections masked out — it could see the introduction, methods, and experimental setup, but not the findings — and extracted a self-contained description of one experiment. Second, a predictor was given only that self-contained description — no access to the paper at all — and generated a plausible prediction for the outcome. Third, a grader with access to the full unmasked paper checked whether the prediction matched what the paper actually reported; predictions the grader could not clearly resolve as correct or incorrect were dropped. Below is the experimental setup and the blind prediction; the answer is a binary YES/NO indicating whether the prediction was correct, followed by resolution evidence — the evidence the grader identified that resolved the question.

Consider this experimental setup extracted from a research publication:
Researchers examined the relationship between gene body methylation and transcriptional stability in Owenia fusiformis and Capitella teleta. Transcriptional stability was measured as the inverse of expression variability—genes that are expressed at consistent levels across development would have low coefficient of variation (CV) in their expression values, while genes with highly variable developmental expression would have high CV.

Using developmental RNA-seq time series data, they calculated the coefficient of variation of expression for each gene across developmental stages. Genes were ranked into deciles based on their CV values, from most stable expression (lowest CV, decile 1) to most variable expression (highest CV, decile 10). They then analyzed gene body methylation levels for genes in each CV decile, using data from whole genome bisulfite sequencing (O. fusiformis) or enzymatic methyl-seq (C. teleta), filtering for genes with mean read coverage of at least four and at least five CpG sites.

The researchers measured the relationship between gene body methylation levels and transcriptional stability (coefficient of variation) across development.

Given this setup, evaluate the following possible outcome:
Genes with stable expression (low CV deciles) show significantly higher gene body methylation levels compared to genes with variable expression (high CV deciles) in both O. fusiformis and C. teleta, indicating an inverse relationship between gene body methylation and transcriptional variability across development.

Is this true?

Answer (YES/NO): YES